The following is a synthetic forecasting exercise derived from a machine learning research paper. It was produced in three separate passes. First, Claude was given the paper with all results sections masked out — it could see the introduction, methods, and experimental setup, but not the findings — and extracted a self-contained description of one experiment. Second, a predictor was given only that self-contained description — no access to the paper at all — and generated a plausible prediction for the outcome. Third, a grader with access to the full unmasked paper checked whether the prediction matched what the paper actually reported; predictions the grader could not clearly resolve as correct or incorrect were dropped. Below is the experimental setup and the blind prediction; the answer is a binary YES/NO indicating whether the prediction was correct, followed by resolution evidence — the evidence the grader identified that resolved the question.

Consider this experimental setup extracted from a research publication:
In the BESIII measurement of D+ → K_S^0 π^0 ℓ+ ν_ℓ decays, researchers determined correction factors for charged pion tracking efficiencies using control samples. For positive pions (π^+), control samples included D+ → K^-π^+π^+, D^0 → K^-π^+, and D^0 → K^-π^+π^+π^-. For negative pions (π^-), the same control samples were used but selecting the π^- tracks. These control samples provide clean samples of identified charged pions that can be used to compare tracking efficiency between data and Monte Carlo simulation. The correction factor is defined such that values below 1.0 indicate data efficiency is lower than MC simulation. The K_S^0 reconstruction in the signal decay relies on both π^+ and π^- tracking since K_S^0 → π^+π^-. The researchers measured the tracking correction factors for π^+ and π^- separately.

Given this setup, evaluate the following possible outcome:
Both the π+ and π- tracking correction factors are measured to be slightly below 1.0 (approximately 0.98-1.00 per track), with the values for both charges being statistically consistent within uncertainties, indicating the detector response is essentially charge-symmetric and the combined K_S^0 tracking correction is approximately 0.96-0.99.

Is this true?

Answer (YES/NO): NO